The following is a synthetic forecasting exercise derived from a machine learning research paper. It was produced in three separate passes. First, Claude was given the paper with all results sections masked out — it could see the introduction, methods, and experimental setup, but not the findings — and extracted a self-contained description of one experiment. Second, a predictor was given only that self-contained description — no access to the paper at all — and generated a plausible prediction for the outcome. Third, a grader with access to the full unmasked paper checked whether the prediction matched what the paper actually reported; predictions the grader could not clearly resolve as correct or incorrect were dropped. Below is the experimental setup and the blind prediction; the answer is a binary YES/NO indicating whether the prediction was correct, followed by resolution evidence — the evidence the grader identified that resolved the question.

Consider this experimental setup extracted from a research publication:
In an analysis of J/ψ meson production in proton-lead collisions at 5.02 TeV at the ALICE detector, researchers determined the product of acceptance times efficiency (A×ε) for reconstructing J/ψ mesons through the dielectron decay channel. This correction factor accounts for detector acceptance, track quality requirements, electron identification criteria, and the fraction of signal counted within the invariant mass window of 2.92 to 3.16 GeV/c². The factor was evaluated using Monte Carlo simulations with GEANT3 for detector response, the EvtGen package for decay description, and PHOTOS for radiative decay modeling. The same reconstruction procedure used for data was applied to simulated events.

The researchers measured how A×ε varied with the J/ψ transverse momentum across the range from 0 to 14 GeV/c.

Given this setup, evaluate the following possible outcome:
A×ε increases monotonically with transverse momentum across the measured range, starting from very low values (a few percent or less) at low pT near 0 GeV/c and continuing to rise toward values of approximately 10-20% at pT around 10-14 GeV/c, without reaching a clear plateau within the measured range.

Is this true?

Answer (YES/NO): NO